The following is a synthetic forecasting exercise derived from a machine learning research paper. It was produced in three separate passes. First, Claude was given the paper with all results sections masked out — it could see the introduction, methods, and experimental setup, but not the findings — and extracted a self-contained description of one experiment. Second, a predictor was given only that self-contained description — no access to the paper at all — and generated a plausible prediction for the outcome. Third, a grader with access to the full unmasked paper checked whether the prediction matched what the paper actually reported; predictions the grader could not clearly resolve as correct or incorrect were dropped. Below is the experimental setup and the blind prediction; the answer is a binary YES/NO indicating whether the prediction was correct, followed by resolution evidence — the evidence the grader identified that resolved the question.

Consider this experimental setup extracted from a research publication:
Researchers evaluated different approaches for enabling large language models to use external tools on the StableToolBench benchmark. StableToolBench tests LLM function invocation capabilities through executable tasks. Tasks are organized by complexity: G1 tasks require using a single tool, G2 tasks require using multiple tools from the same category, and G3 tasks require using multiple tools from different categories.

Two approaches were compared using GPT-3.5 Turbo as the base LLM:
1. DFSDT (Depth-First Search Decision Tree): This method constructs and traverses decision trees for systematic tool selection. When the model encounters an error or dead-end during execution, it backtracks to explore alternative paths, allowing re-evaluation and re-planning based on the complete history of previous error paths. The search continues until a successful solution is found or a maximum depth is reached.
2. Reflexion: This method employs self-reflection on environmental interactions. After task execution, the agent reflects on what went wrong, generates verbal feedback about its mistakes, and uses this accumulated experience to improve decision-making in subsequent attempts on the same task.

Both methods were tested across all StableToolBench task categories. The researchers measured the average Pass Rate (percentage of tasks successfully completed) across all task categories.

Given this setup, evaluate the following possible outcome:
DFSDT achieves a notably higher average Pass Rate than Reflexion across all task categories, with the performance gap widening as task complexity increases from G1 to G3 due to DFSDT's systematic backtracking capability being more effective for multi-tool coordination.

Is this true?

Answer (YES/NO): NO